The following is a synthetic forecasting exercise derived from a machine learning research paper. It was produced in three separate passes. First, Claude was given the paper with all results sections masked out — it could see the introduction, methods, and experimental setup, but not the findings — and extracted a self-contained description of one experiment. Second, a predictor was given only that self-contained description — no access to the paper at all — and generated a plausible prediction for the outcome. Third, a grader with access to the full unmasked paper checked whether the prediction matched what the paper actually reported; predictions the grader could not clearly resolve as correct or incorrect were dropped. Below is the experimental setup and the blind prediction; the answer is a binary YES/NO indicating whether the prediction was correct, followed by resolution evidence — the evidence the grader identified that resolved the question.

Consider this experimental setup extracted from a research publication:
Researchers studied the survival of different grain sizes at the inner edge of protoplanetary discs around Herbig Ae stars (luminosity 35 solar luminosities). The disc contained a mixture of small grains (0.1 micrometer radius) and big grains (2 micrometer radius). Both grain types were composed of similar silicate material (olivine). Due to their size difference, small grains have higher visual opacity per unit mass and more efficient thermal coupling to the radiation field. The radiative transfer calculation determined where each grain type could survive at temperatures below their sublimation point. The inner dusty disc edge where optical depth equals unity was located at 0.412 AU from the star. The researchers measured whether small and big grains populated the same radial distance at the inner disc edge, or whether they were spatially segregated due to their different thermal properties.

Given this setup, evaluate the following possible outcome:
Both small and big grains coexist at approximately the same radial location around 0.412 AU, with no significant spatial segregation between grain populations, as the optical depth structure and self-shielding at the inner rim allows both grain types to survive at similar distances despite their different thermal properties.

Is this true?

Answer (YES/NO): NO